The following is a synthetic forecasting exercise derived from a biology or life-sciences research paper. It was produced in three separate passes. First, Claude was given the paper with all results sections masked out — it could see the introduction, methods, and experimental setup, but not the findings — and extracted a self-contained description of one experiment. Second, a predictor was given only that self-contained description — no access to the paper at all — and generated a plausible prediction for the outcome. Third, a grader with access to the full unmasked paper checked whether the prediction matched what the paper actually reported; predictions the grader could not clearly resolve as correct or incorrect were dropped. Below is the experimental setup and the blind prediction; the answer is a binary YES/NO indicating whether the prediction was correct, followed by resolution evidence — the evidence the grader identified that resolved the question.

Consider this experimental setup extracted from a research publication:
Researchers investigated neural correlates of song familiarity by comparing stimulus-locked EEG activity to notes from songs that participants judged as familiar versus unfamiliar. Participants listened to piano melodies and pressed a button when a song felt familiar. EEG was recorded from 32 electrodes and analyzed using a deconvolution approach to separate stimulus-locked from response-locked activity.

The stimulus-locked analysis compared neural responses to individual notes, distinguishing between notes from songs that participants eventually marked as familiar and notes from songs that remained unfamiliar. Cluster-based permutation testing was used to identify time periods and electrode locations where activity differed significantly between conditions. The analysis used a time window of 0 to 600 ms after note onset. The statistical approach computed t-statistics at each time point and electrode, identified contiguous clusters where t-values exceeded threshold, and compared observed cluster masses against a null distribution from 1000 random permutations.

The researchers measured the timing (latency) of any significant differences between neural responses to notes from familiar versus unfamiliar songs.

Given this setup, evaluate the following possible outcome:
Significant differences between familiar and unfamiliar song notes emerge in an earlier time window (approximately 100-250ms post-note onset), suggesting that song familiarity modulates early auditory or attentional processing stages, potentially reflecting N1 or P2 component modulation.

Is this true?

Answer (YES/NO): NO